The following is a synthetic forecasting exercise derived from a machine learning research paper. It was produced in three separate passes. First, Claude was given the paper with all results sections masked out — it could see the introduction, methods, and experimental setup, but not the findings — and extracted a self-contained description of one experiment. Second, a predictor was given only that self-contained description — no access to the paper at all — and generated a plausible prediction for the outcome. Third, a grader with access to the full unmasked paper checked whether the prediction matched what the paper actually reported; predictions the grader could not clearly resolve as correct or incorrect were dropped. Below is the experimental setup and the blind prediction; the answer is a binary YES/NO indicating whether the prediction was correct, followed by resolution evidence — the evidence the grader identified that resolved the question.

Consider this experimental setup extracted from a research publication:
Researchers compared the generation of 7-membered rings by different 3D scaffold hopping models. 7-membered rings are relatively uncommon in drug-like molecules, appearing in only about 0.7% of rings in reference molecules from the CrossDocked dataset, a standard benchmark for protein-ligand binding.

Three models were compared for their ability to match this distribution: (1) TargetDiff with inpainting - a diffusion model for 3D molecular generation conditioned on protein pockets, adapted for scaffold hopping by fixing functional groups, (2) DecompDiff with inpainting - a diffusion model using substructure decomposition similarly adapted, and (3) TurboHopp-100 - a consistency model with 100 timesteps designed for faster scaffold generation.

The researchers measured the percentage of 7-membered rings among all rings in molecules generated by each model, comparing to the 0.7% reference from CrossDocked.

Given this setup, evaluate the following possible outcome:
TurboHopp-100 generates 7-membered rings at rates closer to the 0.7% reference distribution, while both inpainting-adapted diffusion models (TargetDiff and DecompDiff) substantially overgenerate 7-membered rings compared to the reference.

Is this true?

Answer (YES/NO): NO